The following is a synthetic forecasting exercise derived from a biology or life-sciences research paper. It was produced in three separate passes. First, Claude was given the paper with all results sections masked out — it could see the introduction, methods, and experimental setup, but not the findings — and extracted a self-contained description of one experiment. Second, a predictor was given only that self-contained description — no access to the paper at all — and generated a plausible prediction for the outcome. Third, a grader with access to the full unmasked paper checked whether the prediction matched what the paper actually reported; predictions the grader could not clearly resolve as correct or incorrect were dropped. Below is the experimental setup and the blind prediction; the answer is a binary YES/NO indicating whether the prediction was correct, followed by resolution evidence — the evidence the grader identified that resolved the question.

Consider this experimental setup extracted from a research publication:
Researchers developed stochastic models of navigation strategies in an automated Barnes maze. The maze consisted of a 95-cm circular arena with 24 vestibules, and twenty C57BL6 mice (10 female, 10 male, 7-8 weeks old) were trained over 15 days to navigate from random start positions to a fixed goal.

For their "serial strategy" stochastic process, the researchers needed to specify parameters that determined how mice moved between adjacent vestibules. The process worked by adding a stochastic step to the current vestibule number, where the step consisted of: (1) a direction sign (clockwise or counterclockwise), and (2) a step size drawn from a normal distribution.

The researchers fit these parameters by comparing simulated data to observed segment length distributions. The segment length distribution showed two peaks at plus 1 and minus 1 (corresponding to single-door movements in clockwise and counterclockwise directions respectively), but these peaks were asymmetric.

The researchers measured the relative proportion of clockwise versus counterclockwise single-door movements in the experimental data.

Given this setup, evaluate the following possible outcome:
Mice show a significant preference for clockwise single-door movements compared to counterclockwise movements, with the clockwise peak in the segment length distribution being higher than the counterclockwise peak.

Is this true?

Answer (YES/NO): YES